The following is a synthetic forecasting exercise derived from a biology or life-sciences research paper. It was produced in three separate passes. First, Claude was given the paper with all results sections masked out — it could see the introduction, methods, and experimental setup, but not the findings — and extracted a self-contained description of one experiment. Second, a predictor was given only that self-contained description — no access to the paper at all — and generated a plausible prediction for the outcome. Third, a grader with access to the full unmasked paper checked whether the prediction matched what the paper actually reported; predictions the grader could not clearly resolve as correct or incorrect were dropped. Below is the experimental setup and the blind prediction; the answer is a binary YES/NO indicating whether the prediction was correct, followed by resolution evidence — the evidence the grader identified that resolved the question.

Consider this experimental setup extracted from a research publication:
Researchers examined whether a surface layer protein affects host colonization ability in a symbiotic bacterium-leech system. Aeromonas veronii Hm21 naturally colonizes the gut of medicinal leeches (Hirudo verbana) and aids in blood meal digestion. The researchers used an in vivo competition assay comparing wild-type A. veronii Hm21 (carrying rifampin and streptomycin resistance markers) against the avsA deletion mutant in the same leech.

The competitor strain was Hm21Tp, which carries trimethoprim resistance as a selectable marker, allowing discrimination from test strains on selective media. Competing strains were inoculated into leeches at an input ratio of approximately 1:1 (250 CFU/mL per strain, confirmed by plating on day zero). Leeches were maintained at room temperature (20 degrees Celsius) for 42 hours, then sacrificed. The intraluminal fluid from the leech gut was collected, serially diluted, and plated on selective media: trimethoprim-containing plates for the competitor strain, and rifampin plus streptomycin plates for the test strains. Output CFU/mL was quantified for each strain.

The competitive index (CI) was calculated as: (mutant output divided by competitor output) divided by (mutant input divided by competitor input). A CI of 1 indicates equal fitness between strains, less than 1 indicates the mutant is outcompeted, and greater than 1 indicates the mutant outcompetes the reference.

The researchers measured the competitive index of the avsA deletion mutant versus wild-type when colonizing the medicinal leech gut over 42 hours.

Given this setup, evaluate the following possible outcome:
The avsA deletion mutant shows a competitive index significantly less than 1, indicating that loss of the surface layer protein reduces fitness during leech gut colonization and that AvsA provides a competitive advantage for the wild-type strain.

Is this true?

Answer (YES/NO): YES